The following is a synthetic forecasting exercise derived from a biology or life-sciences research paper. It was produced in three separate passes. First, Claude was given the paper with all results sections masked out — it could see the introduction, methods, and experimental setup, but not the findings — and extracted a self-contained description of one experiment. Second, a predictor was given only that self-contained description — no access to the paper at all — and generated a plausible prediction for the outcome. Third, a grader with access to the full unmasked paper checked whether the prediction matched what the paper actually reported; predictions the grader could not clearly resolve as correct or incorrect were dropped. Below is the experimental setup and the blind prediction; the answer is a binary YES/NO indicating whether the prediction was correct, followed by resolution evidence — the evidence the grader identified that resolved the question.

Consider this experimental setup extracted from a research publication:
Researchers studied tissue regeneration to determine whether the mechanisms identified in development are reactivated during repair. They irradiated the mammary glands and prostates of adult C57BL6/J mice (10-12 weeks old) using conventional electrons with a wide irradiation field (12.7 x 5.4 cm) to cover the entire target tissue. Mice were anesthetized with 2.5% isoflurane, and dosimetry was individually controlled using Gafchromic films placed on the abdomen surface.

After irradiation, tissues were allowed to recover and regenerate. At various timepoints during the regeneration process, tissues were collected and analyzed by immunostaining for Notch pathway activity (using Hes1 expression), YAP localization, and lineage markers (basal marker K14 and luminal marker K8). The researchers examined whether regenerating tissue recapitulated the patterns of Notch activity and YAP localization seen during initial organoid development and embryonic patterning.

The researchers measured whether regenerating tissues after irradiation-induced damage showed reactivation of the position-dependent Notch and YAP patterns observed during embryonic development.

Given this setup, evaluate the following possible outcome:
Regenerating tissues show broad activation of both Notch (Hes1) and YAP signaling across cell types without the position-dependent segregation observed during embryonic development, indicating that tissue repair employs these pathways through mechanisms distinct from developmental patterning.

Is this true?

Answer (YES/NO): NO